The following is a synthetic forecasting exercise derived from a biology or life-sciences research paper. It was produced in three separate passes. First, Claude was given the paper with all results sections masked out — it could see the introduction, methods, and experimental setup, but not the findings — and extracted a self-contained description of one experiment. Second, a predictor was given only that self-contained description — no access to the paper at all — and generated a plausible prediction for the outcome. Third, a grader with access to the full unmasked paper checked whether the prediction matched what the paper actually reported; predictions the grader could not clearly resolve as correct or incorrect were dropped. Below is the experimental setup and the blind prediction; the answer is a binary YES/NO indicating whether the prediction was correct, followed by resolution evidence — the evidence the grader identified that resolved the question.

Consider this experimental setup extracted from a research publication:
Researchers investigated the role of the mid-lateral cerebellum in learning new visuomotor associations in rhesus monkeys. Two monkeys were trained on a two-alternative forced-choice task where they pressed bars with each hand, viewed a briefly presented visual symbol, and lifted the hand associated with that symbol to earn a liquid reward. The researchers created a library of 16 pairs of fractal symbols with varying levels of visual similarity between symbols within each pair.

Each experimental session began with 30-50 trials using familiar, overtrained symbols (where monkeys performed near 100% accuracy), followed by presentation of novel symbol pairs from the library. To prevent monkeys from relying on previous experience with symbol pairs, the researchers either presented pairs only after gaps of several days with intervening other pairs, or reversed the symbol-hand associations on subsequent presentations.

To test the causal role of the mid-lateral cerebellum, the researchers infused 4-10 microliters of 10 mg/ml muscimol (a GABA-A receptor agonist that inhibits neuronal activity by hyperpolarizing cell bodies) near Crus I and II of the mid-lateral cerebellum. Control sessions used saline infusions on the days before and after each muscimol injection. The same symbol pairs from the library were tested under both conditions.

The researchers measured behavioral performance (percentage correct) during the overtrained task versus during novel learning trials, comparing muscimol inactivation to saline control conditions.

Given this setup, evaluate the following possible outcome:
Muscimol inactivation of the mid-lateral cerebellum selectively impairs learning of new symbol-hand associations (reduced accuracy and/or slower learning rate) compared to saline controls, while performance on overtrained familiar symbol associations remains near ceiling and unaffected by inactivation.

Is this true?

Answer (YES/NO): YES